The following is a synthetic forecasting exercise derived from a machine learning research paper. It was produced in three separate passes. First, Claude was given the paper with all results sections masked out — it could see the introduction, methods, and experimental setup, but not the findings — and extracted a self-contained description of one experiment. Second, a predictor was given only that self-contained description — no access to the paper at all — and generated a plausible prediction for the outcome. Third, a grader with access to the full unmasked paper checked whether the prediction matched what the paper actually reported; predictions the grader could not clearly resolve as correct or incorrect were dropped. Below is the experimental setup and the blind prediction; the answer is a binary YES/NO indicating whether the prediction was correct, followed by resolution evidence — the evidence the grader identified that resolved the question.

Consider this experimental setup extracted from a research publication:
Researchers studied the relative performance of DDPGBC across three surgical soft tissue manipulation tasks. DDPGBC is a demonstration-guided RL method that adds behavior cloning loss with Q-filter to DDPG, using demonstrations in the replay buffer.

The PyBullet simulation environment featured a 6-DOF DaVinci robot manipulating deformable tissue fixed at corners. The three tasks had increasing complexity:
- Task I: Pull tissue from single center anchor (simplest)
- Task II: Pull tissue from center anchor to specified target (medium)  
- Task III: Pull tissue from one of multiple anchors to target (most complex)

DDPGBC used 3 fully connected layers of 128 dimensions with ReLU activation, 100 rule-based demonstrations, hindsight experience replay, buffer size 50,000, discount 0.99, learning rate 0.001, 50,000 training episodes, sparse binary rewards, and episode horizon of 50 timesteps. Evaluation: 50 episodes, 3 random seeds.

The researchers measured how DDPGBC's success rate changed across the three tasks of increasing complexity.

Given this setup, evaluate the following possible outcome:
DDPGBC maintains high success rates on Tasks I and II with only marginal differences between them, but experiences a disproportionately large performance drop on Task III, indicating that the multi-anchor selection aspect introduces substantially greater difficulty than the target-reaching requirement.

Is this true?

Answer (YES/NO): NO